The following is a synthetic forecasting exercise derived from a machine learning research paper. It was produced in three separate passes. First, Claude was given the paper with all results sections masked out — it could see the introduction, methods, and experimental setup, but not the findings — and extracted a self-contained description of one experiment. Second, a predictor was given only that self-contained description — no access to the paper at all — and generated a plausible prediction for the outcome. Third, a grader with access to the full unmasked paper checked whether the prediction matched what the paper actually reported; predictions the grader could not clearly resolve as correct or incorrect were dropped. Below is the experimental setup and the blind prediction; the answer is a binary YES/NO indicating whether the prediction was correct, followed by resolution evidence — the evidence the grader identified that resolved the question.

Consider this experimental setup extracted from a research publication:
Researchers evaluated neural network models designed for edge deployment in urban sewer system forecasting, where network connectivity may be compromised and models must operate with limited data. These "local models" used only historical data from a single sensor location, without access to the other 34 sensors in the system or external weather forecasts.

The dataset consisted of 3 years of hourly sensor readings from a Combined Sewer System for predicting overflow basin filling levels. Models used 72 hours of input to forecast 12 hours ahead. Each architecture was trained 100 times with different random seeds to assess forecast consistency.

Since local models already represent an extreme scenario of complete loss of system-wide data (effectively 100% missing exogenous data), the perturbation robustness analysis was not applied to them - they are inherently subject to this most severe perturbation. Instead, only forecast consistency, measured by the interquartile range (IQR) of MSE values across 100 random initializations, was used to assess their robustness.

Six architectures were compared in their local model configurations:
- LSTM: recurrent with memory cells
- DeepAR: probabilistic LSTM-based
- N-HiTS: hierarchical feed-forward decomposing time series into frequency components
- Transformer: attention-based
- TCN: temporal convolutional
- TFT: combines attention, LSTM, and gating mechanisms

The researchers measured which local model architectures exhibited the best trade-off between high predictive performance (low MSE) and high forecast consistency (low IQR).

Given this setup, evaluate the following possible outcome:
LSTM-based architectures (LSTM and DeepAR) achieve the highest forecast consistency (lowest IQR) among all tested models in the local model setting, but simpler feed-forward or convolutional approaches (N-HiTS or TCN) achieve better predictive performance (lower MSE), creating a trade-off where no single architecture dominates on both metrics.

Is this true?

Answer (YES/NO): NO